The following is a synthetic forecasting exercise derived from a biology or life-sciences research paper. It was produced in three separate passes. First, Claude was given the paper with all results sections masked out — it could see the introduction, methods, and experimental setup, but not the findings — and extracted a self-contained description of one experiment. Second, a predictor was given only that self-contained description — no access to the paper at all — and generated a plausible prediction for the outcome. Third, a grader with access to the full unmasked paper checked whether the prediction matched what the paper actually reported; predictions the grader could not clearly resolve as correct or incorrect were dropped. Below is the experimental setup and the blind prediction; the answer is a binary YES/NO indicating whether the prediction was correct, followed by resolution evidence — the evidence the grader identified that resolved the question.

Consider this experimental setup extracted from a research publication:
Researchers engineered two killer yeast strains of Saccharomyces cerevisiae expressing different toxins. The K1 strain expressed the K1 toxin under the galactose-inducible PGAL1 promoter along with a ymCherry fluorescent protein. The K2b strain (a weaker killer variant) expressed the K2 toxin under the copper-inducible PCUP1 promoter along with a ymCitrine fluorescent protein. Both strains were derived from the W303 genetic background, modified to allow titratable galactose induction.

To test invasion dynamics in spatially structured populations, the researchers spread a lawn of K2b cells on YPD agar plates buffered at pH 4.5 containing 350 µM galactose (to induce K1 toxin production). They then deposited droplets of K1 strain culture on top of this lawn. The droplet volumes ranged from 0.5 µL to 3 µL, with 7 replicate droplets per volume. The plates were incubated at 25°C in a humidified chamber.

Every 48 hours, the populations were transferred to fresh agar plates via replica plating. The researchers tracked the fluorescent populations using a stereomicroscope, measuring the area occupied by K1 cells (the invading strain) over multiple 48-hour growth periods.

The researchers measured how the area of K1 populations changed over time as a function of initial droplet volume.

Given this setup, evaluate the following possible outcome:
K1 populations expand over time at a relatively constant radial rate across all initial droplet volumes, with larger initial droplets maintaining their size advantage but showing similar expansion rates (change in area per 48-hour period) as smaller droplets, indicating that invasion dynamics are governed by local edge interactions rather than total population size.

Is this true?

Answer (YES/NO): NO